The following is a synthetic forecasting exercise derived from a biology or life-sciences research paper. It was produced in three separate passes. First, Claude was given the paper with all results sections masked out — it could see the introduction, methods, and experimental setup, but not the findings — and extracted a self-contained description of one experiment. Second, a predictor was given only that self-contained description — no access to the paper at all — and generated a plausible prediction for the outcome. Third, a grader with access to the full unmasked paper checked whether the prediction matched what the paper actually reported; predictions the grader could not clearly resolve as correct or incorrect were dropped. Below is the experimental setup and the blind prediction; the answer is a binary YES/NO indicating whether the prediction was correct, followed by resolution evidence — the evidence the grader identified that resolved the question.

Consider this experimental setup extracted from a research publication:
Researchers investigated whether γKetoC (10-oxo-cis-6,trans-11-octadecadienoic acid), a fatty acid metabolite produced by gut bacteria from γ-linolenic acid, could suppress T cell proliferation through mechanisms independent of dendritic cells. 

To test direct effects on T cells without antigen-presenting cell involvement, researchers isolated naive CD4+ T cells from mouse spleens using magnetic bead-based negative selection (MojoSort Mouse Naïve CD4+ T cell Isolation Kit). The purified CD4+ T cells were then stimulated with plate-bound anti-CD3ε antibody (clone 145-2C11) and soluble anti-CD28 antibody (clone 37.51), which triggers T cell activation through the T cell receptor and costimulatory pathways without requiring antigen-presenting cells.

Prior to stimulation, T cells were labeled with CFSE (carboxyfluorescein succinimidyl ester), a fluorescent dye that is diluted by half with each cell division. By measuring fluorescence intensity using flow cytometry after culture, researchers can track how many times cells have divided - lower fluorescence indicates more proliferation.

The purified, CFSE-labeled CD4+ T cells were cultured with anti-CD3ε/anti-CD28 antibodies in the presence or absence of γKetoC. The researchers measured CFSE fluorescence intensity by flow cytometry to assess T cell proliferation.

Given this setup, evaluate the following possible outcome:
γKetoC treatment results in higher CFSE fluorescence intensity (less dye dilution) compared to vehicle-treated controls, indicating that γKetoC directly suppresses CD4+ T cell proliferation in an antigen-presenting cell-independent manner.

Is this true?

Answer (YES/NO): YES